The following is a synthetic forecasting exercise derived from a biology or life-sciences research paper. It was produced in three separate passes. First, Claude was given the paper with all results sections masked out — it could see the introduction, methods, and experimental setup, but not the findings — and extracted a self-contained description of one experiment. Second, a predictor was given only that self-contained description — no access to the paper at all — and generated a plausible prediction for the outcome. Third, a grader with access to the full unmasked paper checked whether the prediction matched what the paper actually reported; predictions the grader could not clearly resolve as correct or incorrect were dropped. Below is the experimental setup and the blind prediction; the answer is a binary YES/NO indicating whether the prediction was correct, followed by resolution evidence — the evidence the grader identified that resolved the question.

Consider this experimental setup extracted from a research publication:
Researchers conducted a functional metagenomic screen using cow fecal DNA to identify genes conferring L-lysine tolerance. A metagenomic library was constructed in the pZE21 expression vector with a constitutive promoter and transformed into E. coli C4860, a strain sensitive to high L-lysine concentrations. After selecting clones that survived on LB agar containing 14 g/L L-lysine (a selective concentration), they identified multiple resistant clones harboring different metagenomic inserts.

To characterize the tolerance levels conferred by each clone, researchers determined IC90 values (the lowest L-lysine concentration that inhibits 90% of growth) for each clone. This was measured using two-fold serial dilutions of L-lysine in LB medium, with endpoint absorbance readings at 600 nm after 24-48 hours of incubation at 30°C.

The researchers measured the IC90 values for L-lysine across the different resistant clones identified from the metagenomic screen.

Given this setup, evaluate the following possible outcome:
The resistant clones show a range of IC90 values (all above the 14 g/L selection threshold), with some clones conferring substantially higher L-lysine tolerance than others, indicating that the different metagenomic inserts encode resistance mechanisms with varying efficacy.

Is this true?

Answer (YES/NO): NO